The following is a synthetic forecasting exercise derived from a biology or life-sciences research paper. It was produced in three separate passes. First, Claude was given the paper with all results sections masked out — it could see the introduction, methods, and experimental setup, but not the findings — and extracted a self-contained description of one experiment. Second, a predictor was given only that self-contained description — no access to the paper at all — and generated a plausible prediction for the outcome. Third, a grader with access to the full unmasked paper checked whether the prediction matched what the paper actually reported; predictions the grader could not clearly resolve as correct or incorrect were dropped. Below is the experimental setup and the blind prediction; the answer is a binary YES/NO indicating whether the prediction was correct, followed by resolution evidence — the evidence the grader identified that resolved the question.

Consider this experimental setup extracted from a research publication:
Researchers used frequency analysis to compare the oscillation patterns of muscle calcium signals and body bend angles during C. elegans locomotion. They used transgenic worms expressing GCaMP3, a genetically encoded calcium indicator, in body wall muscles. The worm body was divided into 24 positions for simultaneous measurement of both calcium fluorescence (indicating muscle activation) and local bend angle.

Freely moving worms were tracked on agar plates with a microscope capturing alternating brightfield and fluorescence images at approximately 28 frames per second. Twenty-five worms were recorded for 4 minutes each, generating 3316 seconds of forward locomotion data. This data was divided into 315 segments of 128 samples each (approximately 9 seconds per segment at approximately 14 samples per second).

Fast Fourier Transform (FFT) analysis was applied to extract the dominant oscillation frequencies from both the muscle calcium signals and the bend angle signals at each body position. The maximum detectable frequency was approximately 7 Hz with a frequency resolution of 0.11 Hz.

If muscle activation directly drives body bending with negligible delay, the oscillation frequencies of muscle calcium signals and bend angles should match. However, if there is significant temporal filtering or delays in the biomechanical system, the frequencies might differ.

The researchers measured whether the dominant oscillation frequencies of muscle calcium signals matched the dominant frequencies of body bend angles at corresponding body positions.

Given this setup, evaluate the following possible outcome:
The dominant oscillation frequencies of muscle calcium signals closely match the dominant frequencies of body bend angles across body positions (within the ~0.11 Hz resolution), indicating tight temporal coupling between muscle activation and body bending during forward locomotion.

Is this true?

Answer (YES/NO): YES